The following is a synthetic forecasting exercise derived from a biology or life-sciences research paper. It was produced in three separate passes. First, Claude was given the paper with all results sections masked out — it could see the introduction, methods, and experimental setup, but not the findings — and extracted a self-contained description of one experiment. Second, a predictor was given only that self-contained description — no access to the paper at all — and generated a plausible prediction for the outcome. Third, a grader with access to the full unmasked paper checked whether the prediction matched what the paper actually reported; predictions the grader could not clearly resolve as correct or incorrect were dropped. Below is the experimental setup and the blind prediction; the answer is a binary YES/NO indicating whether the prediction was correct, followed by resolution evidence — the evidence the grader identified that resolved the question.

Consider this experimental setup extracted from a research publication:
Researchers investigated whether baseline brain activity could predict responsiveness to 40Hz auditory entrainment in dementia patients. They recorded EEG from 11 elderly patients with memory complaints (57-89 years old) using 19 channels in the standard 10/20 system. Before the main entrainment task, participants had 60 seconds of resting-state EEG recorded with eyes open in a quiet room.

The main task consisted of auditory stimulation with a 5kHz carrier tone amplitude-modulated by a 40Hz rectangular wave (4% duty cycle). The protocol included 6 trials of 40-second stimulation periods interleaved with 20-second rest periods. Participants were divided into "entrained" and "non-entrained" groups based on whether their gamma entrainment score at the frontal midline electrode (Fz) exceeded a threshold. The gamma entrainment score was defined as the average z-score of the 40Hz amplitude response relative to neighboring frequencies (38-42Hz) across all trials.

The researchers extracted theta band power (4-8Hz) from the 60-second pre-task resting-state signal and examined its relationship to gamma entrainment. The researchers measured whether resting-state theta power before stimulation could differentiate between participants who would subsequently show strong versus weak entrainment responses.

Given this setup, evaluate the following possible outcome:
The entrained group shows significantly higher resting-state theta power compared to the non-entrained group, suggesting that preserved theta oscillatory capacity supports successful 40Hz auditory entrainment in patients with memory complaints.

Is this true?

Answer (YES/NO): YES